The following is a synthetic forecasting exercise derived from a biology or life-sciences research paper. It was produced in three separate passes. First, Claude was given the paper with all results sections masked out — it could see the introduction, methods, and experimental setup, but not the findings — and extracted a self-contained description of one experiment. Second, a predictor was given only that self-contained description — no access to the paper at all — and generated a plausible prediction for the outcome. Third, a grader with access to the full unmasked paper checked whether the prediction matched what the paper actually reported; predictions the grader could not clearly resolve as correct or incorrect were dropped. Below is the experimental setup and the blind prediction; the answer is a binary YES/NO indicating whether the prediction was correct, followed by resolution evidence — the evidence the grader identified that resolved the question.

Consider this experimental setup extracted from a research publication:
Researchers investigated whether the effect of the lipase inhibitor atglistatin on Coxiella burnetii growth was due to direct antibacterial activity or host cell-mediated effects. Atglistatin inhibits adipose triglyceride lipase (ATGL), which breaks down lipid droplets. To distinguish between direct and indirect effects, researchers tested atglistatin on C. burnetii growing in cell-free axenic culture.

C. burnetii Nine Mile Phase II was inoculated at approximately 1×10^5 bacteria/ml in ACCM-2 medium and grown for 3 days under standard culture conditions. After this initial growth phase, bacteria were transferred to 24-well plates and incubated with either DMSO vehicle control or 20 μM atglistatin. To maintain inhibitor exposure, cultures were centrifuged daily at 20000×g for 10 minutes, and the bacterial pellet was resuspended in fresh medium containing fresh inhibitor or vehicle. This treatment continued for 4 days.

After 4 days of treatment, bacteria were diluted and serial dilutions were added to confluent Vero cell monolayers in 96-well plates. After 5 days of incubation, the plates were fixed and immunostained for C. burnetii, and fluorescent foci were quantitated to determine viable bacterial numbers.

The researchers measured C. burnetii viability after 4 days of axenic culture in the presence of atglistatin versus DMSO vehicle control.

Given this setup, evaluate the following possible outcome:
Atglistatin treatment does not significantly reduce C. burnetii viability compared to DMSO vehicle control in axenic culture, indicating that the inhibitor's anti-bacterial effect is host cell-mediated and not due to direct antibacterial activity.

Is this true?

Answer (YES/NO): YES